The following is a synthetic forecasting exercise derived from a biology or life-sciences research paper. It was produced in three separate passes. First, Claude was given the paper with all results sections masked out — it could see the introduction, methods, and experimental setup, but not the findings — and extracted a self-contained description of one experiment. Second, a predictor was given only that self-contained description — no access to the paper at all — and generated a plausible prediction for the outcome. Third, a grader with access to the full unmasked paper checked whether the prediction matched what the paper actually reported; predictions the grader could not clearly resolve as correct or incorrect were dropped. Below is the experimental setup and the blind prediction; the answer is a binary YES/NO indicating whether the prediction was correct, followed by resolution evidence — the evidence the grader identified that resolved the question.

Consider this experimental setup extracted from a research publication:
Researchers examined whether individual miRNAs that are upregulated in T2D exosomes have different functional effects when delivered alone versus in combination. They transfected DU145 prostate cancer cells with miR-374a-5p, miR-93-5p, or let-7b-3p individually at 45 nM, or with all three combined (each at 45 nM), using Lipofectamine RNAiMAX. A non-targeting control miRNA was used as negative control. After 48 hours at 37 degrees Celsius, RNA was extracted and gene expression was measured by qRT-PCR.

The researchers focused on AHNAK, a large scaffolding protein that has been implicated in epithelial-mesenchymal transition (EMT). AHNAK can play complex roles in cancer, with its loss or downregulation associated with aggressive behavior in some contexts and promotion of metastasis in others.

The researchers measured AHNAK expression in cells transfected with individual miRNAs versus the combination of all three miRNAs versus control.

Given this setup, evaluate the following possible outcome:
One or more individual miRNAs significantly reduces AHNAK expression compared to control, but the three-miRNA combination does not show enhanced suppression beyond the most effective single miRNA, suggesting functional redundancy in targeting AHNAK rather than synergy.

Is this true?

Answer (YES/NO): NO